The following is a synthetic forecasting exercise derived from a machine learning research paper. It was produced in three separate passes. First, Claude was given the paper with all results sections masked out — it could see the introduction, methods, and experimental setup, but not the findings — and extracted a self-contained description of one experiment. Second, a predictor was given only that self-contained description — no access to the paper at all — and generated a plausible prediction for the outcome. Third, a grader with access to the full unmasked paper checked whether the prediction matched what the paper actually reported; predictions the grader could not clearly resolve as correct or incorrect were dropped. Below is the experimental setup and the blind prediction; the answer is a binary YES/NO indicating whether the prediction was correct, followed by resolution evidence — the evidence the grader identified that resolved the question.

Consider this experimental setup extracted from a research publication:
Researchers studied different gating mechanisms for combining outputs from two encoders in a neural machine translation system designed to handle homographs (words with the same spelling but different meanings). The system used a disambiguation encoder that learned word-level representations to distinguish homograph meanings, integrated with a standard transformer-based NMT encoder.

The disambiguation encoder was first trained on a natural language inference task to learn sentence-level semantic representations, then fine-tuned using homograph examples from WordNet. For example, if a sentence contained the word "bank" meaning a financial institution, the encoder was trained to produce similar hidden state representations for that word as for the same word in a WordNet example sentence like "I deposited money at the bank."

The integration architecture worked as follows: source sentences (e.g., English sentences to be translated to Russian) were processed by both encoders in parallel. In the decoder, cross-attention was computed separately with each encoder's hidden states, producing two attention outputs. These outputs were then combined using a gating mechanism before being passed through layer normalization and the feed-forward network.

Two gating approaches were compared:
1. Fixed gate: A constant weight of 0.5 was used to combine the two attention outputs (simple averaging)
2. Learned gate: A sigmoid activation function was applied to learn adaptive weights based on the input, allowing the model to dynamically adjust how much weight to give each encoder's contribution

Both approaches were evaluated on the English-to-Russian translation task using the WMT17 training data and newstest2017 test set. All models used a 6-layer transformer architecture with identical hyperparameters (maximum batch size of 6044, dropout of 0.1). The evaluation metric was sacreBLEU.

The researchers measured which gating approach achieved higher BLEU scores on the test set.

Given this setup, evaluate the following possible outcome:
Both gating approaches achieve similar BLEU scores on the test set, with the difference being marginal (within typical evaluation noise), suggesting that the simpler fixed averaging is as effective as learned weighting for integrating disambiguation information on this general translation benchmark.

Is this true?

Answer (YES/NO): NO